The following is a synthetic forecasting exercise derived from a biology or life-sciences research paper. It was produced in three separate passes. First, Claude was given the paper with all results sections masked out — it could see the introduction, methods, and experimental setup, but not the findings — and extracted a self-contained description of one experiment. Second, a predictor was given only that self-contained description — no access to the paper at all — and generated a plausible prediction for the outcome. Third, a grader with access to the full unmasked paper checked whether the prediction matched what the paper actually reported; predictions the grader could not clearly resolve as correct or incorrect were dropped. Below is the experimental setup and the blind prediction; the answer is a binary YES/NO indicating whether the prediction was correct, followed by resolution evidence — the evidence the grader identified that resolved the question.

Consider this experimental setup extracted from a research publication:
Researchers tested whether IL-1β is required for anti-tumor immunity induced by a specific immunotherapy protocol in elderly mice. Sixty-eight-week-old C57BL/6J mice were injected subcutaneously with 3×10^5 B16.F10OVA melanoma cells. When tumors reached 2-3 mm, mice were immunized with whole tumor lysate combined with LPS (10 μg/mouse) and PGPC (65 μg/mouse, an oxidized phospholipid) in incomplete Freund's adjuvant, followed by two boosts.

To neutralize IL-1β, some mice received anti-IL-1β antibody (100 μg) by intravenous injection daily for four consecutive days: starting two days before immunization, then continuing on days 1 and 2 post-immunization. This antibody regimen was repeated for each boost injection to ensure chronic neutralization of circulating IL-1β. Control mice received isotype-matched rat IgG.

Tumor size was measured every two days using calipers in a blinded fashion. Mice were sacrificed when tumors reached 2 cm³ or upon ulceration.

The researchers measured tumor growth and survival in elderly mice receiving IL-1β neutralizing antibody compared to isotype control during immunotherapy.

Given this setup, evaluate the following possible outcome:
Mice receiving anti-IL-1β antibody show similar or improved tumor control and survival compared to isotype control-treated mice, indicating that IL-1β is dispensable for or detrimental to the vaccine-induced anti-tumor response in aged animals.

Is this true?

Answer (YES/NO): NO